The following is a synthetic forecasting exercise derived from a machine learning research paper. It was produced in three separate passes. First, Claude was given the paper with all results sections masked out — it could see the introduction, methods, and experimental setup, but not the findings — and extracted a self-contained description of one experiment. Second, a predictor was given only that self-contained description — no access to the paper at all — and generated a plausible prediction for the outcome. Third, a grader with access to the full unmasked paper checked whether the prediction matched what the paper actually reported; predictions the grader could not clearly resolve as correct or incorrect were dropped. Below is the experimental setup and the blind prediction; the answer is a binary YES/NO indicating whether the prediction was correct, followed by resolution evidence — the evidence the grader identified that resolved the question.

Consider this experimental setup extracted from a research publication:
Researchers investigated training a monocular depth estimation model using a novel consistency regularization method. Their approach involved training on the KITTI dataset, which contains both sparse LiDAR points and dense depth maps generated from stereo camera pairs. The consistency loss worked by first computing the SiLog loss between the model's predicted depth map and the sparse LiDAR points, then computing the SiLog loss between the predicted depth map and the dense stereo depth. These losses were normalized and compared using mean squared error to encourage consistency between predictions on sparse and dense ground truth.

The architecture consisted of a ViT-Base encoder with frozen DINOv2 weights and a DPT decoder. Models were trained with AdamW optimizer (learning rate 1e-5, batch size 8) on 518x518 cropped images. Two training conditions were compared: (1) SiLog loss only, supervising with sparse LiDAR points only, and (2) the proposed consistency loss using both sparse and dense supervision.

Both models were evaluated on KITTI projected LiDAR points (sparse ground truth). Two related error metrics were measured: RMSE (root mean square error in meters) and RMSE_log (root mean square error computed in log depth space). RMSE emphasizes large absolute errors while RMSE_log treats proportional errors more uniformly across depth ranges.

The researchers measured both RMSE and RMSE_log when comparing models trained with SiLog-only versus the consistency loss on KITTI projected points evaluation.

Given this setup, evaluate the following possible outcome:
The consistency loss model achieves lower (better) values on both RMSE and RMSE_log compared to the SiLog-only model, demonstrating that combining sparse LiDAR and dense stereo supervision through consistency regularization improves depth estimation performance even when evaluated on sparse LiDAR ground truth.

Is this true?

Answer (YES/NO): NO